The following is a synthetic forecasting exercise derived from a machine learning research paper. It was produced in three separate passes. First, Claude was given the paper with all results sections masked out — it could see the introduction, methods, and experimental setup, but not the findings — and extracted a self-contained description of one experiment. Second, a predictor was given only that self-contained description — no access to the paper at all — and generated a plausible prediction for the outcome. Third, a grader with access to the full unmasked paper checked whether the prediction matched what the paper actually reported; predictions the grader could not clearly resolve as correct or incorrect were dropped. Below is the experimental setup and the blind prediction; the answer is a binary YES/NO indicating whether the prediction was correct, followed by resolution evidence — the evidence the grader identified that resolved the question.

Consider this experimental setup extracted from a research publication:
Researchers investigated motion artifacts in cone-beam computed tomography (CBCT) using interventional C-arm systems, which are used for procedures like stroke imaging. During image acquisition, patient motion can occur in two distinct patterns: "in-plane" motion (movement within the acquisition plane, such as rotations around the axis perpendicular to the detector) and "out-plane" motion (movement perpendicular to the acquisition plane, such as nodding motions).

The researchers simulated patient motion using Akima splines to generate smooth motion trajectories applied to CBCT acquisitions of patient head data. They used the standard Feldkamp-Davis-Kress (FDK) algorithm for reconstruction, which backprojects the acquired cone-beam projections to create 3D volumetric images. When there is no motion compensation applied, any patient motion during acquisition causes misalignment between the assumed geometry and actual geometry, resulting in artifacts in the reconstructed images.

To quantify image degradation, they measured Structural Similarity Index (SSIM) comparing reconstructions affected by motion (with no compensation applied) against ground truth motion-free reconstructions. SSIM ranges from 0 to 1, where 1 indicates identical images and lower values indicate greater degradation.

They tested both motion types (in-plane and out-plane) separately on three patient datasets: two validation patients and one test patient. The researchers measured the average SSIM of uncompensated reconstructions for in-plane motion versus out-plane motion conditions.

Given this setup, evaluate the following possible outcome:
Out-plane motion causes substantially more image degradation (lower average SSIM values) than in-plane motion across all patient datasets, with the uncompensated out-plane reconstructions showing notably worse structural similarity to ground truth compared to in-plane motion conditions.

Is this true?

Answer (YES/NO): NO